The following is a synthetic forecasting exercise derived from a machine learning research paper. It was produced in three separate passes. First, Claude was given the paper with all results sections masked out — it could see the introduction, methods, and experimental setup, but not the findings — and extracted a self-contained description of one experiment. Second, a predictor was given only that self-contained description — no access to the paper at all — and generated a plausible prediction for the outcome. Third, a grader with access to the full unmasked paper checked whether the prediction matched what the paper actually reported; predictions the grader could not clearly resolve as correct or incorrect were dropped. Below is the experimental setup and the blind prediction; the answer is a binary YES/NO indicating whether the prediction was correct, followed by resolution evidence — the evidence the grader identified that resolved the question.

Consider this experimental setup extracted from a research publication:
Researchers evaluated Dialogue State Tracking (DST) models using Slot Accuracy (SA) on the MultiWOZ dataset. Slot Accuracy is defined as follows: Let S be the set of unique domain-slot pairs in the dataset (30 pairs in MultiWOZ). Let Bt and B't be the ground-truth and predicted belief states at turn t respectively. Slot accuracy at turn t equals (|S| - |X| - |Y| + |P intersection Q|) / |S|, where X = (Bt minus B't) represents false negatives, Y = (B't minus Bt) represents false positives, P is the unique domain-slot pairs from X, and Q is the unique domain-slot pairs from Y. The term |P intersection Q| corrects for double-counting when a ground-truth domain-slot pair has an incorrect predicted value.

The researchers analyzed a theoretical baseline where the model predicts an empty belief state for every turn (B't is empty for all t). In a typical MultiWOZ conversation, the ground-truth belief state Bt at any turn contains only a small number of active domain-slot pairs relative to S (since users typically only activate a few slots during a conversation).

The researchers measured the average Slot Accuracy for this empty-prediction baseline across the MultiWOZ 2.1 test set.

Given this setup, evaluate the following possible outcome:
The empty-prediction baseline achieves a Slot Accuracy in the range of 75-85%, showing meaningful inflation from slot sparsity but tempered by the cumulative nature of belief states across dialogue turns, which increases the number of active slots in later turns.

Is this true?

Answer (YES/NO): YES